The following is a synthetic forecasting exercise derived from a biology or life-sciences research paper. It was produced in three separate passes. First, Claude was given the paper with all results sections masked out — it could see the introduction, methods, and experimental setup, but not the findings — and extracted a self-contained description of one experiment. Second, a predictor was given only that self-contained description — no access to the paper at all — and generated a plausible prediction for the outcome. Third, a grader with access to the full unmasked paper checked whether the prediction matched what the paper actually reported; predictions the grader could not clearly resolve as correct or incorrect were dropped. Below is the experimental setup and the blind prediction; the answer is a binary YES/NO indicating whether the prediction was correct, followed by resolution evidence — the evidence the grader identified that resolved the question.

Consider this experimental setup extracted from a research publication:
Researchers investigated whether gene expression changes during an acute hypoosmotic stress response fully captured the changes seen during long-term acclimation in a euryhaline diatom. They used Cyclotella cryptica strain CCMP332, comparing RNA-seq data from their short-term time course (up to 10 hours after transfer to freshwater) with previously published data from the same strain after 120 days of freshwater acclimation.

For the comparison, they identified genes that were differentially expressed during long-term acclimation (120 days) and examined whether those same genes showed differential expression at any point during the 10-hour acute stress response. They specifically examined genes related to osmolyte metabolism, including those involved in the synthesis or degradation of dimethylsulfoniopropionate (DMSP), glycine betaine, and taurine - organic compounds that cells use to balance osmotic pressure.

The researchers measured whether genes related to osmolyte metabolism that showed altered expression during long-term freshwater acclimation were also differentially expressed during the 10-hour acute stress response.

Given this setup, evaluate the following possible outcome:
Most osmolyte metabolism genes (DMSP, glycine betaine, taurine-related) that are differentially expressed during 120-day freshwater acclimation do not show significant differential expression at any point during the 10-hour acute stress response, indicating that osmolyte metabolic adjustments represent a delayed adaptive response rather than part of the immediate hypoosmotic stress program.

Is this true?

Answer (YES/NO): YES